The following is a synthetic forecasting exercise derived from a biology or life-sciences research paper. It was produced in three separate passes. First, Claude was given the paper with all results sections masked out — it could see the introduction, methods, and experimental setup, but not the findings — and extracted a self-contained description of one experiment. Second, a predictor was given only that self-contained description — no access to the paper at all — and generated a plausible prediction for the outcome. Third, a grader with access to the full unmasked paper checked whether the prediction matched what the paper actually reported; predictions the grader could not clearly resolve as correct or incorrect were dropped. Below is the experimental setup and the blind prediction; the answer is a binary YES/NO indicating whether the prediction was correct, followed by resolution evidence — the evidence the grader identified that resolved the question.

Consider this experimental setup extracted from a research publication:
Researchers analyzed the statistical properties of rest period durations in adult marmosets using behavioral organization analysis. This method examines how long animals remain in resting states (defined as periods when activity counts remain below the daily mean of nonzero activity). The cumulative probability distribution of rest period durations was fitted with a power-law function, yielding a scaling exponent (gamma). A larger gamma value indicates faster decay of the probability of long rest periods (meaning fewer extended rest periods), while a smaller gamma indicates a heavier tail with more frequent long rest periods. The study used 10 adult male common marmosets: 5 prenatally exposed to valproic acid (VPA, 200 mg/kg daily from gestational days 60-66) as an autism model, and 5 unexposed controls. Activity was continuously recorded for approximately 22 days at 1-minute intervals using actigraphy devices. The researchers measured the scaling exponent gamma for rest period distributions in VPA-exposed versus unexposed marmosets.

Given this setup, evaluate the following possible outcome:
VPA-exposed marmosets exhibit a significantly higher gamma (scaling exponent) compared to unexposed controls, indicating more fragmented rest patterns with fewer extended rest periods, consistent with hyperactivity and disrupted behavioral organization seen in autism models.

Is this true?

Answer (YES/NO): YES